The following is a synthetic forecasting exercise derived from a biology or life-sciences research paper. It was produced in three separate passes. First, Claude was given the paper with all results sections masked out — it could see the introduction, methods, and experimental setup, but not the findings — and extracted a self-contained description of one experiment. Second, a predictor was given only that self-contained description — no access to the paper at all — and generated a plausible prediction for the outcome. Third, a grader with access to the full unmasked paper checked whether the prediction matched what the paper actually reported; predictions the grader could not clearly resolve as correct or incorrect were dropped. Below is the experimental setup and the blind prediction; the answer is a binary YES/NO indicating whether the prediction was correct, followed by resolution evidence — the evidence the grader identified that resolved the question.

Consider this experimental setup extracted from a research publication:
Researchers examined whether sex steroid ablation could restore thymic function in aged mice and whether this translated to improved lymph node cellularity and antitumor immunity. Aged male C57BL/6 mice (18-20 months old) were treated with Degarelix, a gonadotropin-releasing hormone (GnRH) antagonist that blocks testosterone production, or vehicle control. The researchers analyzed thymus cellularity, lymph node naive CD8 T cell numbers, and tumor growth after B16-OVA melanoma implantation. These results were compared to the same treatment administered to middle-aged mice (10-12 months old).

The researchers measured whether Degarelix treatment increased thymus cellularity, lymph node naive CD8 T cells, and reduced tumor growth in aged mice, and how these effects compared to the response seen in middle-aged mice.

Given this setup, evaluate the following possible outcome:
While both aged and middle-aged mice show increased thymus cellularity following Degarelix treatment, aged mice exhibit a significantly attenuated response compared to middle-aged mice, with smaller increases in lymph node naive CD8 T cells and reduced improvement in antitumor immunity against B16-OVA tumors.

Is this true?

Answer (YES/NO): YES